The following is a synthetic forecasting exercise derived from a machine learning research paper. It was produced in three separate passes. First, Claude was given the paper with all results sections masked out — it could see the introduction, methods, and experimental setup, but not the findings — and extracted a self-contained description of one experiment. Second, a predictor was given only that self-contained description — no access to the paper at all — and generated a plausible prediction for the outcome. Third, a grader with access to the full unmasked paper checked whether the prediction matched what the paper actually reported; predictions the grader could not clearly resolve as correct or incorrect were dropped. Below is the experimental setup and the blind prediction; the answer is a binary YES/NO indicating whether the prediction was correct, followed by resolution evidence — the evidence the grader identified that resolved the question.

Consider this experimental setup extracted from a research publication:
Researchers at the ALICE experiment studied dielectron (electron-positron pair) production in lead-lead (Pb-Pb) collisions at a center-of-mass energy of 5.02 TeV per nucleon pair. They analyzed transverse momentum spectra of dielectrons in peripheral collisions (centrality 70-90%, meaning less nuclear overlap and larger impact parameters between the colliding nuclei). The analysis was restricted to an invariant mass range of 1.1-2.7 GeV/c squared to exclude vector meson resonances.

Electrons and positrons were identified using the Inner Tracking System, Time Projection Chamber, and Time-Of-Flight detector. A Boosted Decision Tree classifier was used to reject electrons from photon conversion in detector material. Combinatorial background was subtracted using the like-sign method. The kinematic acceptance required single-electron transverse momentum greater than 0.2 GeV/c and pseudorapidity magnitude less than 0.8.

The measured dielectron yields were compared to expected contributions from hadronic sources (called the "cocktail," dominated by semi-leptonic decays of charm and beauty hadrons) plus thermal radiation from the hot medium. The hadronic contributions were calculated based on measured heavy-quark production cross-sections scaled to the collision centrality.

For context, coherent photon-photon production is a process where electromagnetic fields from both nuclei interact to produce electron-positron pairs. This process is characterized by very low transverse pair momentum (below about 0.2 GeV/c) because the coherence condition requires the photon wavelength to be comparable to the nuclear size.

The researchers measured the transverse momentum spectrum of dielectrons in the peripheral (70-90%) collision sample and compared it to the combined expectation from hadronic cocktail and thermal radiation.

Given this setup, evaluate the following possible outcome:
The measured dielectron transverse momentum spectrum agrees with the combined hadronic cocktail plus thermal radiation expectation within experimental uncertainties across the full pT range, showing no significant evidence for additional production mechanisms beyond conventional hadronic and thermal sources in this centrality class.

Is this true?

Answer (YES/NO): NO